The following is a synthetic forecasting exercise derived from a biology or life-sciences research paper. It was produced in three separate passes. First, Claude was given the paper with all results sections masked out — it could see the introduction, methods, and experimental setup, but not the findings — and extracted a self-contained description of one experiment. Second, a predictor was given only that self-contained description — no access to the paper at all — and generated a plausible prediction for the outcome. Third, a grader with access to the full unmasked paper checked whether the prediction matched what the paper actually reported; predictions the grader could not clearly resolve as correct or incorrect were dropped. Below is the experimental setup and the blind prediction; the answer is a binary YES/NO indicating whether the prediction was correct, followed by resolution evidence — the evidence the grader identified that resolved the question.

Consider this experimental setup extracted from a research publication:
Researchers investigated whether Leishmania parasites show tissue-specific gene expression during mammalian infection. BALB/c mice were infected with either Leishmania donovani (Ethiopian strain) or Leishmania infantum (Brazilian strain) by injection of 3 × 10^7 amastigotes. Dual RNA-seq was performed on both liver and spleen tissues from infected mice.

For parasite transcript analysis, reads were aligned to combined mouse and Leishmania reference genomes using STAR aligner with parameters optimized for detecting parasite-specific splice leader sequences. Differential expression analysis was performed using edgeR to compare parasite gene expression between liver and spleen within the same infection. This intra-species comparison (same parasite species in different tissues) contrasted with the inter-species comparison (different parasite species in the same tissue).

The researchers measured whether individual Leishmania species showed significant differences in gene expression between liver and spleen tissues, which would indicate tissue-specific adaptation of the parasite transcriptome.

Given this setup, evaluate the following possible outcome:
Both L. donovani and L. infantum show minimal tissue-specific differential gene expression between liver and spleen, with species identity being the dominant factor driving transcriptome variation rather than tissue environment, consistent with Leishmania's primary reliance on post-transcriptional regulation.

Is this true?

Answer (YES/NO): NO